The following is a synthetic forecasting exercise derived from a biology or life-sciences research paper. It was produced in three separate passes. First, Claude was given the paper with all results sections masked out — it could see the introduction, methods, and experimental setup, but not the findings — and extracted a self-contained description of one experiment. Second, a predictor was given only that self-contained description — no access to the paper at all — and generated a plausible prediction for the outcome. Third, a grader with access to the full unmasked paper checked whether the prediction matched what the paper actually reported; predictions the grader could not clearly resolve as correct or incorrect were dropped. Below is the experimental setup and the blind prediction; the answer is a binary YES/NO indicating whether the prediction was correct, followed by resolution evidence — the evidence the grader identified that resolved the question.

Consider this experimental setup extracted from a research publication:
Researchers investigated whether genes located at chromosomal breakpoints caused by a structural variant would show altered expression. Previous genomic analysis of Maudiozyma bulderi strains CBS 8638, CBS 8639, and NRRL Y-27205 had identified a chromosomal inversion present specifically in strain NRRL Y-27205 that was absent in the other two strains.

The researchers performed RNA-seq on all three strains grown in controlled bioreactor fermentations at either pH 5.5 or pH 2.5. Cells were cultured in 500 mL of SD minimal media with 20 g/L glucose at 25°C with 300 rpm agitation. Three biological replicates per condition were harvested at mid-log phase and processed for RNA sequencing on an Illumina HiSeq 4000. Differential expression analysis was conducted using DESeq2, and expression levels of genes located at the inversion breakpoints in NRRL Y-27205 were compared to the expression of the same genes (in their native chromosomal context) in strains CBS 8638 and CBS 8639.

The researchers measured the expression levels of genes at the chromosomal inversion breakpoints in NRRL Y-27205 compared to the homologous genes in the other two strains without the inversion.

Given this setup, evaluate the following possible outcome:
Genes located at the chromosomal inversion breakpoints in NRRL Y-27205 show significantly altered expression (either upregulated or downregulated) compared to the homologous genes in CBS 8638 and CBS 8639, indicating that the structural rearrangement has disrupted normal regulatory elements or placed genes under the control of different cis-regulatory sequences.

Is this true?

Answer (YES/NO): YES